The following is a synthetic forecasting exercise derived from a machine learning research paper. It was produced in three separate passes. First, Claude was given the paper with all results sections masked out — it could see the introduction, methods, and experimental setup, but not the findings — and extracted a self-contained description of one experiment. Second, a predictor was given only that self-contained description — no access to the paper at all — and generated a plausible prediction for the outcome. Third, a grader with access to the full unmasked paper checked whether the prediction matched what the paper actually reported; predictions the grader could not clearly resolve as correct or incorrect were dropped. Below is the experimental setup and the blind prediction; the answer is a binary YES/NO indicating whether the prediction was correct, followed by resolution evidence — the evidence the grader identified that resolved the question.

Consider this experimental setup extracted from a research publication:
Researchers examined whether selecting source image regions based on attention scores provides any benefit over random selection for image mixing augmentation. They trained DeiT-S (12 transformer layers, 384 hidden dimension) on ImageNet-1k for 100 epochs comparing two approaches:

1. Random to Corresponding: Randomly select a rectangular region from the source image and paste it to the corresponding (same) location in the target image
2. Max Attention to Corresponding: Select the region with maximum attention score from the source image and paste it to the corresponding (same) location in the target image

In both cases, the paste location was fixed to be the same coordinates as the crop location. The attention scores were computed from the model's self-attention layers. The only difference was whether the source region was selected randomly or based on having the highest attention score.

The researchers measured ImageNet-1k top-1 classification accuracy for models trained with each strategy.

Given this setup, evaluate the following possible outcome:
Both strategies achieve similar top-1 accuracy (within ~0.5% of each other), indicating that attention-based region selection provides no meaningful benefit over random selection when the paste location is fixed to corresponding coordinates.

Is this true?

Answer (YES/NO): NO